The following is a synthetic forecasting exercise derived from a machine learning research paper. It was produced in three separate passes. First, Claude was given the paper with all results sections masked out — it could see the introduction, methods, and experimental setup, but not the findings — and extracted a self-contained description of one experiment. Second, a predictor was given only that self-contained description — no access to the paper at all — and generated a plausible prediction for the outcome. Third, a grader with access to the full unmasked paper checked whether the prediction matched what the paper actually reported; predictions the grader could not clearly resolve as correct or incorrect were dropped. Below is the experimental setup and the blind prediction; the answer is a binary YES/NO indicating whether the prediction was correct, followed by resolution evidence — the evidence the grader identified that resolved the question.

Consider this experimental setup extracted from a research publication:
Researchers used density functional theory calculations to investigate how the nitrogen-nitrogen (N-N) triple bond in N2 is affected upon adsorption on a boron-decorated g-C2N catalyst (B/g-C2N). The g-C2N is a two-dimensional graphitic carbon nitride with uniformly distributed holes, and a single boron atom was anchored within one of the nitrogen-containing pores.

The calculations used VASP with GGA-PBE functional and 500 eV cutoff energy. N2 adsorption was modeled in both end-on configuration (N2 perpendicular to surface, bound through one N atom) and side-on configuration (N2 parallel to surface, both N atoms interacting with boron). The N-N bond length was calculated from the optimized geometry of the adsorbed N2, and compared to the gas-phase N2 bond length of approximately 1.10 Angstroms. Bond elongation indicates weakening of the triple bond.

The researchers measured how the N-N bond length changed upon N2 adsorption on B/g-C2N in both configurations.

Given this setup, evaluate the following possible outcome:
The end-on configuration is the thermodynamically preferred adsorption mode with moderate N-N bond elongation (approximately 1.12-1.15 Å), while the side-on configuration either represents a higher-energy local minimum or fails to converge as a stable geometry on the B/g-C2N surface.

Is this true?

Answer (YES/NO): YES